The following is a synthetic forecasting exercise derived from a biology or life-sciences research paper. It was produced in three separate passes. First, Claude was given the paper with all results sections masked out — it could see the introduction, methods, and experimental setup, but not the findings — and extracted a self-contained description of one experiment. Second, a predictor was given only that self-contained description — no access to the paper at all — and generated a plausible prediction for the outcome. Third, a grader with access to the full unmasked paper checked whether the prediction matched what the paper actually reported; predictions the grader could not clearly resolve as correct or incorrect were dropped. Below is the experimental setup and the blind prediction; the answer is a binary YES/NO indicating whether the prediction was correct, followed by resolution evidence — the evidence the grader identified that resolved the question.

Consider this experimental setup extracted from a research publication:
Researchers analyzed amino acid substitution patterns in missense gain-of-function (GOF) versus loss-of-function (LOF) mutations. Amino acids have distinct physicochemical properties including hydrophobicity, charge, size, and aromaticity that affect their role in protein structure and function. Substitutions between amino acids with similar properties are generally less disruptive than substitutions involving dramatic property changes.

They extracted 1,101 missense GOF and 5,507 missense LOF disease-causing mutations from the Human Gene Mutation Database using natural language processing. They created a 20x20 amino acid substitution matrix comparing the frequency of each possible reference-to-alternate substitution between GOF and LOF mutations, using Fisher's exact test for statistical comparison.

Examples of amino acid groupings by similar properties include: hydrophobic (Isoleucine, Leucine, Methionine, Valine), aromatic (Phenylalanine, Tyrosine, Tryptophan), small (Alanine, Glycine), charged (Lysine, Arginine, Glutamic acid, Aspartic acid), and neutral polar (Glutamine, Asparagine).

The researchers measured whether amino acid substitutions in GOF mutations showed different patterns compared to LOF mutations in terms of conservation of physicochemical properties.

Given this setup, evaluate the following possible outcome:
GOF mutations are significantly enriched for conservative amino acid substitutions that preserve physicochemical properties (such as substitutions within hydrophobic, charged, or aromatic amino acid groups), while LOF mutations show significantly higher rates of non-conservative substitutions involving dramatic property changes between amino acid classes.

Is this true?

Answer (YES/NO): YES